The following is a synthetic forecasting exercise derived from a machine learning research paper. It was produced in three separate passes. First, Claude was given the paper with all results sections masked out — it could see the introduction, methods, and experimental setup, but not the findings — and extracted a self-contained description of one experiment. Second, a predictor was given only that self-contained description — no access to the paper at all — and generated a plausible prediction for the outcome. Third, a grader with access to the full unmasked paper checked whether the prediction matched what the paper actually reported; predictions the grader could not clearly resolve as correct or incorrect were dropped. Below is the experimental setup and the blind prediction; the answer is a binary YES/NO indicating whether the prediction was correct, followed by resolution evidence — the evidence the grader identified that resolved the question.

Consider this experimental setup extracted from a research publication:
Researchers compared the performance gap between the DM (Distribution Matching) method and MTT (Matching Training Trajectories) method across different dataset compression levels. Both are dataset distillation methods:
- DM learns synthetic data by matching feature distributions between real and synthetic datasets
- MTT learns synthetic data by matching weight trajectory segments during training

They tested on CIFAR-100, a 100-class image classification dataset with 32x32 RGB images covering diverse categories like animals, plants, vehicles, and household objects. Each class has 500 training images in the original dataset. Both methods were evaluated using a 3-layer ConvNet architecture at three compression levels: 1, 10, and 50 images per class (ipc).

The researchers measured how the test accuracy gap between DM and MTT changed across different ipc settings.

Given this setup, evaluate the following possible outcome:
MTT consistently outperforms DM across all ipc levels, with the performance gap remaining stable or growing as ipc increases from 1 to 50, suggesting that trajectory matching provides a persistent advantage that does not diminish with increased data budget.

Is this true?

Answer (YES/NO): NO